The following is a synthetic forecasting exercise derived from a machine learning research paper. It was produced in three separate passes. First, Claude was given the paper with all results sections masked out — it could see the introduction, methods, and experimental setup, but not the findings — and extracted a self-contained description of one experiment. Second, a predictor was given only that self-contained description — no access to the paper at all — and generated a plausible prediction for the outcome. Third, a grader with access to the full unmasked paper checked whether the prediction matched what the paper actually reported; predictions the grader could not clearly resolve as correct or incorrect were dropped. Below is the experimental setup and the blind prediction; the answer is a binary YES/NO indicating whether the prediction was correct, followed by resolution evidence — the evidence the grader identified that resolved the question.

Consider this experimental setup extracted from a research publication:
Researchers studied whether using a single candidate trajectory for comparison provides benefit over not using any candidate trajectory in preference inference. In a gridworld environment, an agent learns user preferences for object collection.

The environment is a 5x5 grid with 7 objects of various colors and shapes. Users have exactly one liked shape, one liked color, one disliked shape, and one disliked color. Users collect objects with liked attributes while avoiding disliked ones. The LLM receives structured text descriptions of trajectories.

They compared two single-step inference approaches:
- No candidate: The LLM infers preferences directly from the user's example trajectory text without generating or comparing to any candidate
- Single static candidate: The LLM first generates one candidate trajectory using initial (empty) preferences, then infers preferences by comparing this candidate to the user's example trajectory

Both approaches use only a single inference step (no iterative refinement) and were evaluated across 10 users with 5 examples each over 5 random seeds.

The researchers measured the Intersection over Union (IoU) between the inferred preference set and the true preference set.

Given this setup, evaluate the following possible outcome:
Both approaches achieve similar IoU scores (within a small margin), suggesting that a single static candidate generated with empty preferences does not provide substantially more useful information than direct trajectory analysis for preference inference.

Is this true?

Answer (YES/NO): YES